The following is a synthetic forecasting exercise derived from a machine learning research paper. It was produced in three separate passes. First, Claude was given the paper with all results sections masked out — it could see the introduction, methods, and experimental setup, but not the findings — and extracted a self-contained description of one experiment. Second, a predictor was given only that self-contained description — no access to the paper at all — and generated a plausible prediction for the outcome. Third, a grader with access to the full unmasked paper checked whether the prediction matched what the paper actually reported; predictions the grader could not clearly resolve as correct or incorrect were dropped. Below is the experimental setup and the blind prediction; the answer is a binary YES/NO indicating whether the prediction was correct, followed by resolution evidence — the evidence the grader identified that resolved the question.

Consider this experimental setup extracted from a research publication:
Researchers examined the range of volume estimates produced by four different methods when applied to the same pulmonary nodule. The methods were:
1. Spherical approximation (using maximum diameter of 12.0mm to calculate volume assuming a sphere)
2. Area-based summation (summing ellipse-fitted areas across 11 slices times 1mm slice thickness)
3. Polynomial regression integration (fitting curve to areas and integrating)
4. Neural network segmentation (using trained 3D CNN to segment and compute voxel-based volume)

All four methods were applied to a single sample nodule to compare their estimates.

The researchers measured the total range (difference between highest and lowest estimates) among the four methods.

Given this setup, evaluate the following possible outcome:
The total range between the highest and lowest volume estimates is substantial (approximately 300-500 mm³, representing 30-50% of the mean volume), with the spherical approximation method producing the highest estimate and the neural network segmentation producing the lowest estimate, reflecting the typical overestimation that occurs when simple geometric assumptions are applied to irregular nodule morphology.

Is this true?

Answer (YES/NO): NO